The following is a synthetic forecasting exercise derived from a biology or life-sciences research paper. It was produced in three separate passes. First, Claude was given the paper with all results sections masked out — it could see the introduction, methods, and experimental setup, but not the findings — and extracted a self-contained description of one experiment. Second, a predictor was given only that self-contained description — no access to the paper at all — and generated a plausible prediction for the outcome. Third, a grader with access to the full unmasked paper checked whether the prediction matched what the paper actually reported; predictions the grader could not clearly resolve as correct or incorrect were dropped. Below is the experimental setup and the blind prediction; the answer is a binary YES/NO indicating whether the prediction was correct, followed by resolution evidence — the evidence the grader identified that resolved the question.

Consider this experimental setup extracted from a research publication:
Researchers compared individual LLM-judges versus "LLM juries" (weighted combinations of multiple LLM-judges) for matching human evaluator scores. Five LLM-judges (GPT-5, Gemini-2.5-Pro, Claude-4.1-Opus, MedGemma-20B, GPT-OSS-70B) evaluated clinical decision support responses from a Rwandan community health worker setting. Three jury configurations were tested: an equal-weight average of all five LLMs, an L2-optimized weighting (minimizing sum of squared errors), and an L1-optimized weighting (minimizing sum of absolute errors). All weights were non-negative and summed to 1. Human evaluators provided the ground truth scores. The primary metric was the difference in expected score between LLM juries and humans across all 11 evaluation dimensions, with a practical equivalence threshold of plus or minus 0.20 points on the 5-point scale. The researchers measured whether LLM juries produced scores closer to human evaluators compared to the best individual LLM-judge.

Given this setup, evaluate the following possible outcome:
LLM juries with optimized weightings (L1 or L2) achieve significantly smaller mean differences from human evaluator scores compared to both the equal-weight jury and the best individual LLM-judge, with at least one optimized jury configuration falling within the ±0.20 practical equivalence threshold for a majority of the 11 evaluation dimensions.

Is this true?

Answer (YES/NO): NO